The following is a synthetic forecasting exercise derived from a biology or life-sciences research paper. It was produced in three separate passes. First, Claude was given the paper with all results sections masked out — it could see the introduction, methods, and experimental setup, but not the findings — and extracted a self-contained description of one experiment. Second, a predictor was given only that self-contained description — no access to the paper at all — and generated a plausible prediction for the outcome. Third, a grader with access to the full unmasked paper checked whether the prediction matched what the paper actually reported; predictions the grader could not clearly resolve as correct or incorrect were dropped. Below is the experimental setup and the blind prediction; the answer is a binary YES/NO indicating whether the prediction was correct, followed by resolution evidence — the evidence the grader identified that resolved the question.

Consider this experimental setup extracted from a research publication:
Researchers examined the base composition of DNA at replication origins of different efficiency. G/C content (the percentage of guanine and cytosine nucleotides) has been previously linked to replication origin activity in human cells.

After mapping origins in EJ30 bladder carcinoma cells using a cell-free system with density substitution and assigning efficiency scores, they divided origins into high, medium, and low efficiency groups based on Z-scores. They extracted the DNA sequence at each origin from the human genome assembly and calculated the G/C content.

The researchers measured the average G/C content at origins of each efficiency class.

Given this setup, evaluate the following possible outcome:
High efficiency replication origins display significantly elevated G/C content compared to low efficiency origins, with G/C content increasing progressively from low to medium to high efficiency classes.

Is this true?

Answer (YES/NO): YES